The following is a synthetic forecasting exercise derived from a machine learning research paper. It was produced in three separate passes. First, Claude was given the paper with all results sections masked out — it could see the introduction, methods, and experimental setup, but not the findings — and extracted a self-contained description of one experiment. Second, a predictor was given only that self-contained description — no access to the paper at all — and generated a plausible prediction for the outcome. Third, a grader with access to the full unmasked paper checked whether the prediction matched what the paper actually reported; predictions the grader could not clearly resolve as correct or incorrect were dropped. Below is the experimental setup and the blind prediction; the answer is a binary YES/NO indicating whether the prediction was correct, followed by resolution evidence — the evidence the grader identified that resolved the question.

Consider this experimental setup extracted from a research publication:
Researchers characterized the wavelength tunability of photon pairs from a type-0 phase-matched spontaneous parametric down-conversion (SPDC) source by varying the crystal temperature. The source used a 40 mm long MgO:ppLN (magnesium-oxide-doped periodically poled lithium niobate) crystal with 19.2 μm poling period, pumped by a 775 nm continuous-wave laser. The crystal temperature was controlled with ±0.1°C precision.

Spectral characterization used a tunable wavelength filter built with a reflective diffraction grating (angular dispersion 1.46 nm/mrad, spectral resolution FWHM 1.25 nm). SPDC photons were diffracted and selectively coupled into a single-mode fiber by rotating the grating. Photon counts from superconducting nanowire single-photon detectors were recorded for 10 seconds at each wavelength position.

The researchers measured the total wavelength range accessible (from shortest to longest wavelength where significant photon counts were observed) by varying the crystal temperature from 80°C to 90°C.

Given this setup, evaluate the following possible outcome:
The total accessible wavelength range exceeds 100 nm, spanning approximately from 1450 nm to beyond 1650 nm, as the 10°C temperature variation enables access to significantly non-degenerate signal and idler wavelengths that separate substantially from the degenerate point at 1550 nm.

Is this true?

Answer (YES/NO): NO